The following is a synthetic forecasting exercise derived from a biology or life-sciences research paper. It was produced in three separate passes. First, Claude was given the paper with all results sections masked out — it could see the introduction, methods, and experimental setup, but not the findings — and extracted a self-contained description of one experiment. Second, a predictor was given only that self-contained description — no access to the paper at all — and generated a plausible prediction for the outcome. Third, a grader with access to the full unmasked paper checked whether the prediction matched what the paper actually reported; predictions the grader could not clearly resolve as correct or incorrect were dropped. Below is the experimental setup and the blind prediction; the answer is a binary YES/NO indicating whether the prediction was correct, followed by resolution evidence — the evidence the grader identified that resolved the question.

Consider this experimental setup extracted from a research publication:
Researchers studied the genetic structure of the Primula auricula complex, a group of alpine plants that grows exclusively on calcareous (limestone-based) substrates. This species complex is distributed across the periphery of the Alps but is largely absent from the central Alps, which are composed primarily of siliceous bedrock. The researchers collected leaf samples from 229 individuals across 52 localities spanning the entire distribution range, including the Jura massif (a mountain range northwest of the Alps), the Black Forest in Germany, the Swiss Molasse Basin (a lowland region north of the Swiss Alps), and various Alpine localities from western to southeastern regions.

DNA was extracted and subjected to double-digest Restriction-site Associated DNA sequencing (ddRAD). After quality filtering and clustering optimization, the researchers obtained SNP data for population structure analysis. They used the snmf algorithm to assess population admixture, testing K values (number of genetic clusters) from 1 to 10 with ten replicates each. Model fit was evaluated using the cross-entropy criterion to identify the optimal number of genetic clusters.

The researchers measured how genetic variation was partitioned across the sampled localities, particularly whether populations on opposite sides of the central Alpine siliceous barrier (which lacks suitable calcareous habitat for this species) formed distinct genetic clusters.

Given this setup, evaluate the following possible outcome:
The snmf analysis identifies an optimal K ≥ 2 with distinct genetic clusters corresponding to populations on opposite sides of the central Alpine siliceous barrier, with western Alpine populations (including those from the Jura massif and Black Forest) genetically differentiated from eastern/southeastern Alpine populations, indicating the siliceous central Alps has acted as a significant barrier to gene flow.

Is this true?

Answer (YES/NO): NO